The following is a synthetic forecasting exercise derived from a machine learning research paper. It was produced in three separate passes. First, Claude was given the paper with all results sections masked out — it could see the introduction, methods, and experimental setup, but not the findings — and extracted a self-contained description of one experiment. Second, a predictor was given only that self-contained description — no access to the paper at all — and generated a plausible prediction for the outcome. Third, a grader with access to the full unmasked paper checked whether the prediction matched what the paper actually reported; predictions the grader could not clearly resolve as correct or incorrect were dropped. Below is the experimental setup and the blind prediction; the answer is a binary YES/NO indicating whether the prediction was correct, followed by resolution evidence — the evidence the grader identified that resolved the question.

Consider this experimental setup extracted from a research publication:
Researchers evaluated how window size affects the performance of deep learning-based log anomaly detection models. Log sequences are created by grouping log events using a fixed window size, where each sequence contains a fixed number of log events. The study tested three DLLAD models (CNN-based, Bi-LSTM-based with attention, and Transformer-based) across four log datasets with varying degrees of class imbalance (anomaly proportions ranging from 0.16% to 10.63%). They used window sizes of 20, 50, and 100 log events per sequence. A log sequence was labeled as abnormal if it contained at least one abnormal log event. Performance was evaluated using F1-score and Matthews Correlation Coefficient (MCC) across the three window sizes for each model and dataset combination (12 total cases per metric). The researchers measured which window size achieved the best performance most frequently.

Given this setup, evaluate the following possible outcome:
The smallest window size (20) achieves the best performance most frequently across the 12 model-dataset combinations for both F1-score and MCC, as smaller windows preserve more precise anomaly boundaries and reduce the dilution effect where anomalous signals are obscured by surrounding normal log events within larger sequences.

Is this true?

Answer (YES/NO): YES